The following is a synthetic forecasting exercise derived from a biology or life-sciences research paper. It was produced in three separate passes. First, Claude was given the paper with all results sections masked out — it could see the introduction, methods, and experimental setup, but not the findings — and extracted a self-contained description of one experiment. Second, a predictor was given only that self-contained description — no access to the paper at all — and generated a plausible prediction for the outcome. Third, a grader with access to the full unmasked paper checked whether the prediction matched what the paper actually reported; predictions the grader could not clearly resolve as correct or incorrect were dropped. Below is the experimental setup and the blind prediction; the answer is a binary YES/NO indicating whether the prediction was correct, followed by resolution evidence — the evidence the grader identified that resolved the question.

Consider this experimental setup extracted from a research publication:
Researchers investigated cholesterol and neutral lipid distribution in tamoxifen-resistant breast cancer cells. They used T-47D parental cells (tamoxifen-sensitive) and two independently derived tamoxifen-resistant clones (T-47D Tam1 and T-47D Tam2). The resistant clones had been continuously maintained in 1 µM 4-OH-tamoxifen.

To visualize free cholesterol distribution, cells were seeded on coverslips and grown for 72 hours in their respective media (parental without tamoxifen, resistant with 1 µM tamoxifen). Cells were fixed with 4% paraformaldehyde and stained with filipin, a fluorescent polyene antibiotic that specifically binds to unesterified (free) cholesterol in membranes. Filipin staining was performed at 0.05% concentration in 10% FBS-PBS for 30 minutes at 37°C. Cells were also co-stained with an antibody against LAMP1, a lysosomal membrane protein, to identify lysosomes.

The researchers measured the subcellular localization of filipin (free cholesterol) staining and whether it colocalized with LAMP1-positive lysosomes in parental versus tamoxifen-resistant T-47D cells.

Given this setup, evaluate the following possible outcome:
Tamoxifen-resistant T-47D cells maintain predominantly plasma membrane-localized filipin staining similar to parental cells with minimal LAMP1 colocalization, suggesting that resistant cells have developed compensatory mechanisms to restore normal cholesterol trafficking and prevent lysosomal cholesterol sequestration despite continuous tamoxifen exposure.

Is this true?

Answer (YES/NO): NO